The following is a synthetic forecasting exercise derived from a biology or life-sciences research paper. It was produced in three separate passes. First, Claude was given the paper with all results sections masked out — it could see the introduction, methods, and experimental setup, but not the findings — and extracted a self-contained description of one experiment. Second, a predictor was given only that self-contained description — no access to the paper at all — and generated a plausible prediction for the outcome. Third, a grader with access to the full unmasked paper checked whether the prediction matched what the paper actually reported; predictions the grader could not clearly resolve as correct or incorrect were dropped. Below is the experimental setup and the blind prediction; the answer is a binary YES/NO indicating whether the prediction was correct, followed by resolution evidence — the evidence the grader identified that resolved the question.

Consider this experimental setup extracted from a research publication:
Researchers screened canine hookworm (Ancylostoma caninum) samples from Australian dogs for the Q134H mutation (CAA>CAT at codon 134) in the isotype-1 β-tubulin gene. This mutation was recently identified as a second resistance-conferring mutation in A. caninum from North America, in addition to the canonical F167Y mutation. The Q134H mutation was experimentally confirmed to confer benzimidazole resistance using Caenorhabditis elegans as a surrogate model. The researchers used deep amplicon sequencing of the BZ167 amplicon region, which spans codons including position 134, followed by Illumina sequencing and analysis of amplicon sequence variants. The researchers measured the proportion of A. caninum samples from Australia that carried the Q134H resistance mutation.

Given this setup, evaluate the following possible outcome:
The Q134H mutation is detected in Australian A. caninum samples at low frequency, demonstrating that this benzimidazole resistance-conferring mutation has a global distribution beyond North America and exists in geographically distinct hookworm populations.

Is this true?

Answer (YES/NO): NO